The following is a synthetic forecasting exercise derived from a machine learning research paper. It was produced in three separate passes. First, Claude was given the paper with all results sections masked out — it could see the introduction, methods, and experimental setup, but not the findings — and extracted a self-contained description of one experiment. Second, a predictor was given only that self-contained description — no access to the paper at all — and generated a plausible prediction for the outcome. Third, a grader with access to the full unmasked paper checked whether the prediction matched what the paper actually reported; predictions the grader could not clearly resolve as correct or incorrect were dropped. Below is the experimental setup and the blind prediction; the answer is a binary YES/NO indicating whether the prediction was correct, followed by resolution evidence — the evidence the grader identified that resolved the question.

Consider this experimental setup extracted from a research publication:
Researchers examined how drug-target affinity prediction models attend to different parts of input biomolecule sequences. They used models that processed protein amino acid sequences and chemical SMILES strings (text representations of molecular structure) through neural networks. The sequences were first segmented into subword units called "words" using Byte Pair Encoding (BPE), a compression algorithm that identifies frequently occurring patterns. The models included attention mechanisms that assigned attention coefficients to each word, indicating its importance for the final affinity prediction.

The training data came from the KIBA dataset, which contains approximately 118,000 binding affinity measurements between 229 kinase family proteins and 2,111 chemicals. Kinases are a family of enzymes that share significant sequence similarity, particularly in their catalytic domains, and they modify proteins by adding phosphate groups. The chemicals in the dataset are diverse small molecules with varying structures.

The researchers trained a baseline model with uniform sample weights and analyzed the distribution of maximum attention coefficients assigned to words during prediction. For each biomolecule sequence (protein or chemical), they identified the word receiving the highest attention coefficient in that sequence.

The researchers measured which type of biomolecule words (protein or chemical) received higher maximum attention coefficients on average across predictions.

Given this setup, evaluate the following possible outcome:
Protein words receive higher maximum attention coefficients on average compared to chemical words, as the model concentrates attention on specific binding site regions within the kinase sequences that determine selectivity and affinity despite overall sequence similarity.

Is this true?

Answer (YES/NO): NO